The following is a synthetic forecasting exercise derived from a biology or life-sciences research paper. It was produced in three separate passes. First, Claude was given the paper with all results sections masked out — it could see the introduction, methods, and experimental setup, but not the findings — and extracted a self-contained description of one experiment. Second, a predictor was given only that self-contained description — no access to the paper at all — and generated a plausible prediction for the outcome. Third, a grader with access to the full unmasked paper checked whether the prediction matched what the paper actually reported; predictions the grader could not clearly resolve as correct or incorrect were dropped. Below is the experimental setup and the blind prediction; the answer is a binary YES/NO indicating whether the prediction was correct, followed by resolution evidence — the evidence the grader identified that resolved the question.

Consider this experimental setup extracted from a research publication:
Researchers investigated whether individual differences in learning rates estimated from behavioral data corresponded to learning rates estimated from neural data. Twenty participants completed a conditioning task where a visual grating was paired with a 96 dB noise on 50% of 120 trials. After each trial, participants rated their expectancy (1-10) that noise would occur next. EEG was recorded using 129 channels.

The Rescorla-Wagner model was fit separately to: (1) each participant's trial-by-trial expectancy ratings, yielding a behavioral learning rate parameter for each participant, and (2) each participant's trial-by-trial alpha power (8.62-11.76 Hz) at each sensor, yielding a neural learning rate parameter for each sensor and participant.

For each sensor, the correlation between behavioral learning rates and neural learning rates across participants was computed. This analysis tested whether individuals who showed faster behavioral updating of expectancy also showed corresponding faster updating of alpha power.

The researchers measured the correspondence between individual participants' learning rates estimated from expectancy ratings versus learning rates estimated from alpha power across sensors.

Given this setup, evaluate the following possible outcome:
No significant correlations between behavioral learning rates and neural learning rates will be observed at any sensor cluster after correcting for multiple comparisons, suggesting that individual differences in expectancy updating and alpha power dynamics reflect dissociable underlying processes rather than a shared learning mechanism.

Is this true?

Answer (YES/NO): NO